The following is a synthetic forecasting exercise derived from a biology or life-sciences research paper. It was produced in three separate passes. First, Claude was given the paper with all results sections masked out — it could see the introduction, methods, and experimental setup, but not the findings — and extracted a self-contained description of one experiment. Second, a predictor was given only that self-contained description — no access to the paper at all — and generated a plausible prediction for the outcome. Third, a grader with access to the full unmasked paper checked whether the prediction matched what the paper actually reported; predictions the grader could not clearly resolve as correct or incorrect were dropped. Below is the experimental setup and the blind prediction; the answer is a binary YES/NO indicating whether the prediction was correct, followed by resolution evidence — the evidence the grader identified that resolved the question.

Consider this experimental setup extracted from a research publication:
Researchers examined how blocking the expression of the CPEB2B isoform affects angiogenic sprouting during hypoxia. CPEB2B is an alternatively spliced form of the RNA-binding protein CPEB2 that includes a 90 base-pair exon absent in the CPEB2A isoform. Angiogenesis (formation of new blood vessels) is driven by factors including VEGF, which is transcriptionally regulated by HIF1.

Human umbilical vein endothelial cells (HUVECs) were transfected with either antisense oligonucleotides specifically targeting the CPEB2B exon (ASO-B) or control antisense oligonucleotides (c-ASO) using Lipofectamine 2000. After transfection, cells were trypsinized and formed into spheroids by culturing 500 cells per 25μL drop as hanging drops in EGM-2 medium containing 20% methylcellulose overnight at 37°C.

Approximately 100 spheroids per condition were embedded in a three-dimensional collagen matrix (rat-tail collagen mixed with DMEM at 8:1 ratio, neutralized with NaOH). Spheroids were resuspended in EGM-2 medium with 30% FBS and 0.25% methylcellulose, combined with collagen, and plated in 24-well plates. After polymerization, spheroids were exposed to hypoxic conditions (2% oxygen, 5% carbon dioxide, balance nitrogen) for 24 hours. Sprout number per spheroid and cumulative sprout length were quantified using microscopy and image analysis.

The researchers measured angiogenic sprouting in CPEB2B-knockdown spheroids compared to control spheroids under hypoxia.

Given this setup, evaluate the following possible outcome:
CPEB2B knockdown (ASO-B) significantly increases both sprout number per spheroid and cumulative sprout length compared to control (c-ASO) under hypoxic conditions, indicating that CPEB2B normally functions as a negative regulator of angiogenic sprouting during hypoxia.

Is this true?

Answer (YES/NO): NO